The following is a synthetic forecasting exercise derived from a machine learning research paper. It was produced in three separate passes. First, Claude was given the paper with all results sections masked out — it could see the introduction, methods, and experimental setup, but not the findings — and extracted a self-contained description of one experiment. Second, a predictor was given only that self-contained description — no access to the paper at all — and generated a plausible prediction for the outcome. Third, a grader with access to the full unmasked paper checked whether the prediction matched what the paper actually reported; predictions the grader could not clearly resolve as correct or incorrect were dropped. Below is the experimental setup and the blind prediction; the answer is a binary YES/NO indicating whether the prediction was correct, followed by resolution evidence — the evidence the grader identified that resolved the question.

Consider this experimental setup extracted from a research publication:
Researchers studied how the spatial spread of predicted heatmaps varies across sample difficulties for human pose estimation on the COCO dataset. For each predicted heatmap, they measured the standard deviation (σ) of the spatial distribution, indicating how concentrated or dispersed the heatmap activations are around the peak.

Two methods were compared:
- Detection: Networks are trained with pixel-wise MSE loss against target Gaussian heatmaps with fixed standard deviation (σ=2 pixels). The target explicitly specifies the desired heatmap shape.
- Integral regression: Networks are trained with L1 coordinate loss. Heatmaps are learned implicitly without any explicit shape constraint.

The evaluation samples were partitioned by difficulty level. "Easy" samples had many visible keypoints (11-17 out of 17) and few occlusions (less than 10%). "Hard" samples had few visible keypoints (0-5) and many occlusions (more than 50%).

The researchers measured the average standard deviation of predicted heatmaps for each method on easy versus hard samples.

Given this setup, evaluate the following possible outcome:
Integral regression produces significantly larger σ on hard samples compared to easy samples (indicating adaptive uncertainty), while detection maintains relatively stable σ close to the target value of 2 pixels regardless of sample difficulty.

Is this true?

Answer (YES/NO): NO